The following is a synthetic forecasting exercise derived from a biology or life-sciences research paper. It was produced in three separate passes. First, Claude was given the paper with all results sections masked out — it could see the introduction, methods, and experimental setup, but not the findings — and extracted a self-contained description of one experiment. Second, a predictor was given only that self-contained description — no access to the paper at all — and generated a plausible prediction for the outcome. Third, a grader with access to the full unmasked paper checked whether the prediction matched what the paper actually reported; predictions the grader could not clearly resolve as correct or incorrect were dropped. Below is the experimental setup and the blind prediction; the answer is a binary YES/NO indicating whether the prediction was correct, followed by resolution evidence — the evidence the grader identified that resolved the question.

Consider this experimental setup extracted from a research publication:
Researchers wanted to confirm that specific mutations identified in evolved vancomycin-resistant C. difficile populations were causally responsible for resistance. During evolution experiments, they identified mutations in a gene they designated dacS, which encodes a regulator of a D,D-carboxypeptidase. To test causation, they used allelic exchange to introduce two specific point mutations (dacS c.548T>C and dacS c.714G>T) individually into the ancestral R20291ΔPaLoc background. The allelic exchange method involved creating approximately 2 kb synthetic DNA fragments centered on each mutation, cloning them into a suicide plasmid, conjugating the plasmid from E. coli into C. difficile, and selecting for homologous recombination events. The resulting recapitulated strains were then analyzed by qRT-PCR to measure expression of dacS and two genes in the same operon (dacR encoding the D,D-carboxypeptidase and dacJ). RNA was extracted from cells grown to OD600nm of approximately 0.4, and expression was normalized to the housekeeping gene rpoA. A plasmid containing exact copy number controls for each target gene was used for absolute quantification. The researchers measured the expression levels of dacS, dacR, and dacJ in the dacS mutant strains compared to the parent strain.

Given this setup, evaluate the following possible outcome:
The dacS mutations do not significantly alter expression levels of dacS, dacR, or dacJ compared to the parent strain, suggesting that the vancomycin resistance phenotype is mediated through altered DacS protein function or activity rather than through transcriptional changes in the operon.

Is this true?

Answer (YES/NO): NO